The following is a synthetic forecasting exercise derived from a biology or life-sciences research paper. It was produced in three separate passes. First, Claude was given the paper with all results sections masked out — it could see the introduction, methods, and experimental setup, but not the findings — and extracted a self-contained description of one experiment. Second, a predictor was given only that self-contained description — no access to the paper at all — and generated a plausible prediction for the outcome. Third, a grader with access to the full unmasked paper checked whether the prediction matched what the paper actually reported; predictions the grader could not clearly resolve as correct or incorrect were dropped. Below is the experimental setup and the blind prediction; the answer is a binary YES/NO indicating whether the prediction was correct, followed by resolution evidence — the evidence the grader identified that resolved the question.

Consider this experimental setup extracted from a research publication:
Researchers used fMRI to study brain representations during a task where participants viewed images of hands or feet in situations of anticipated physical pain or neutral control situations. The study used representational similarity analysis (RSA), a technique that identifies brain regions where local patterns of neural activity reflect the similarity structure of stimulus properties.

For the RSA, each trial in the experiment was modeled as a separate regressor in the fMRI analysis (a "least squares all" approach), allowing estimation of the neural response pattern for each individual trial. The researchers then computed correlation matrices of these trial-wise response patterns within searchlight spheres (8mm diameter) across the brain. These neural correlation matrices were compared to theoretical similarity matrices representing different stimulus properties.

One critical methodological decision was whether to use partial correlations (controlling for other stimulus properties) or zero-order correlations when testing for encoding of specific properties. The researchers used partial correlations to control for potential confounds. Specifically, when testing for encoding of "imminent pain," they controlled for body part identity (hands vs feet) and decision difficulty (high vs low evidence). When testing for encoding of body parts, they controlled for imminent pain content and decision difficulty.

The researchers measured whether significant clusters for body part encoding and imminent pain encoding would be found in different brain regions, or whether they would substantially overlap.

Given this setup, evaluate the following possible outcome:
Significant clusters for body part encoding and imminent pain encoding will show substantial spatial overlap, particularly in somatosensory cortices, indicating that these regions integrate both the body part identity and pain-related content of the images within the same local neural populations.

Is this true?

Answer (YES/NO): NO